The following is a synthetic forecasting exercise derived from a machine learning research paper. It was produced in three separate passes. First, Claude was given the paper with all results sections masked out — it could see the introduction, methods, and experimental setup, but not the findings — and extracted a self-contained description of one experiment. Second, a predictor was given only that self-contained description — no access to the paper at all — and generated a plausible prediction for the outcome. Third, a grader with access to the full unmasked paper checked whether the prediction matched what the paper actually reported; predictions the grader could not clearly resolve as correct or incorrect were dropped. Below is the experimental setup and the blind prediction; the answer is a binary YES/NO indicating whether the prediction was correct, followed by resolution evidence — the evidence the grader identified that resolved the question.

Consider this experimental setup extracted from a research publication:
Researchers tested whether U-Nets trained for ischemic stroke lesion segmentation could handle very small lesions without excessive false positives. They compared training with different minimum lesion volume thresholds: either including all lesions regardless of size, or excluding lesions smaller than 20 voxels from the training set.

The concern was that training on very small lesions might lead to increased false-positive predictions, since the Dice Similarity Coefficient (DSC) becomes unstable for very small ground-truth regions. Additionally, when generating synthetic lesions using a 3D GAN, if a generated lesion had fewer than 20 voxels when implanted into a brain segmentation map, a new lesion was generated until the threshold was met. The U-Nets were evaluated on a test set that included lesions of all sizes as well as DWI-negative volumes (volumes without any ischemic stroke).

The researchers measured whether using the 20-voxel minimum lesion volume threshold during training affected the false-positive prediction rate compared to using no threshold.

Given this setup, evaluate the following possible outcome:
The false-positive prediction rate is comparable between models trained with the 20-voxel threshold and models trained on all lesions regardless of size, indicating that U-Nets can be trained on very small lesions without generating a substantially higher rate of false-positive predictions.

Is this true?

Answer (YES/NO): NO